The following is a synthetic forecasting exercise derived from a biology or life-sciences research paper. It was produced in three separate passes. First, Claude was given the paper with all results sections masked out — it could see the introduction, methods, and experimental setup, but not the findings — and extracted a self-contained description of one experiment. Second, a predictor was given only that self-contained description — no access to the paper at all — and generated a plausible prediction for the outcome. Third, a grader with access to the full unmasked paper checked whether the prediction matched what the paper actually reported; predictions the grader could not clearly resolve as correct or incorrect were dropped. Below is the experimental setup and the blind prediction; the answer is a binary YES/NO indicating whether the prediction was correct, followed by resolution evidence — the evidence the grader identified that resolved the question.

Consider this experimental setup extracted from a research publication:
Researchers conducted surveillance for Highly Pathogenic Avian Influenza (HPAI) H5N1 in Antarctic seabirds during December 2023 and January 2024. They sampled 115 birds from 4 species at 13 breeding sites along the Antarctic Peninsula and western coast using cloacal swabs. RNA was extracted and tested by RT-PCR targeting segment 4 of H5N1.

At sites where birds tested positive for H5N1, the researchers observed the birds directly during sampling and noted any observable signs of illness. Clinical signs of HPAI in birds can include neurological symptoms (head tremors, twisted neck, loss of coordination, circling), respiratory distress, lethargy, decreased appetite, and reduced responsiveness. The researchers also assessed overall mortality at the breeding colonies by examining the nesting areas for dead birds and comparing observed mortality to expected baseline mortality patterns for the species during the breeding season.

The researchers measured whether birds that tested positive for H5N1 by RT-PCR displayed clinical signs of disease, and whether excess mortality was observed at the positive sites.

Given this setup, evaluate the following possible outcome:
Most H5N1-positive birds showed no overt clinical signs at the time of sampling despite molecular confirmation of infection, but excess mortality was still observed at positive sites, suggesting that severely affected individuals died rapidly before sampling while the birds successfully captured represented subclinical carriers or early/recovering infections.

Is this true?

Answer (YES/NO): NO